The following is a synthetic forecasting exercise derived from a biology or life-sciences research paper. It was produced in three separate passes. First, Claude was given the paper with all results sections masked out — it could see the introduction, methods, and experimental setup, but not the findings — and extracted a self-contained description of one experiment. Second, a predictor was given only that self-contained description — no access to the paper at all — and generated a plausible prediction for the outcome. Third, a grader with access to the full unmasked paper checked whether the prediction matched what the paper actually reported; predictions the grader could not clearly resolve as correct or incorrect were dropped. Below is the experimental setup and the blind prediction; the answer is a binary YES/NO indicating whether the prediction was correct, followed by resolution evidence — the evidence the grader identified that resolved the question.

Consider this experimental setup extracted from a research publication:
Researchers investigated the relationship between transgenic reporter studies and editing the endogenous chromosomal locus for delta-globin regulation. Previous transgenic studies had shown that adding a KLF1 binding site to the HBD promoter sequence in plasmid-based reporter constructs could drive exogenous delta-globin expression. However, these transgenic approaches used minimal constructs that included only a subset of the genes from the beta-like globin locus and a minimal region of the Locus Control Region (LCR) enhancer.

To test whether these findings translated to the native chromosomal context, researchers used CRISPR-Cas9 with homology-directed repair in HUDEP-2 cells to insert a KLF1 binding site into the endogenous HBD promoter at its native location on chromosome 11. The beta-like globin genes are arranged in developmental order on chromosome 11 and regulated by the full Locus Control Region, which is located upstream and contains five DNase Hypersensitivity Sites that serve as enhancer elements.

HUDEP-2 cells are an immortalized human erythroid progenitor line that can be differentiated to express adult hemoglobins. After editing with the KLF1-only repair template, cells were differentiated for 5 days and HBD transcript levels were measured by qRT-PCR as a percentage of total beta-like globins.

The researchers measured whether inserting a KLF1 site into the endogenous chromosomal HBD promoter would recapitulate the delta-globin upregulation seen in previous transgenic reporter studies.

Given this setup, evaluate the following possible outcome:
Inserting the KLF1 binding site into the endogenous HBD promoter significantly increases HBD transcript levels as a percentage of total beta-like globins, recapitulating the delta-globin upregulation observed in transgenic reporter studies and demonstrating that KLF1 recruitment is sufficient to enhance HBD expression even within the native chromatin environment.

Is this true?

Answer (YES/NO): NO